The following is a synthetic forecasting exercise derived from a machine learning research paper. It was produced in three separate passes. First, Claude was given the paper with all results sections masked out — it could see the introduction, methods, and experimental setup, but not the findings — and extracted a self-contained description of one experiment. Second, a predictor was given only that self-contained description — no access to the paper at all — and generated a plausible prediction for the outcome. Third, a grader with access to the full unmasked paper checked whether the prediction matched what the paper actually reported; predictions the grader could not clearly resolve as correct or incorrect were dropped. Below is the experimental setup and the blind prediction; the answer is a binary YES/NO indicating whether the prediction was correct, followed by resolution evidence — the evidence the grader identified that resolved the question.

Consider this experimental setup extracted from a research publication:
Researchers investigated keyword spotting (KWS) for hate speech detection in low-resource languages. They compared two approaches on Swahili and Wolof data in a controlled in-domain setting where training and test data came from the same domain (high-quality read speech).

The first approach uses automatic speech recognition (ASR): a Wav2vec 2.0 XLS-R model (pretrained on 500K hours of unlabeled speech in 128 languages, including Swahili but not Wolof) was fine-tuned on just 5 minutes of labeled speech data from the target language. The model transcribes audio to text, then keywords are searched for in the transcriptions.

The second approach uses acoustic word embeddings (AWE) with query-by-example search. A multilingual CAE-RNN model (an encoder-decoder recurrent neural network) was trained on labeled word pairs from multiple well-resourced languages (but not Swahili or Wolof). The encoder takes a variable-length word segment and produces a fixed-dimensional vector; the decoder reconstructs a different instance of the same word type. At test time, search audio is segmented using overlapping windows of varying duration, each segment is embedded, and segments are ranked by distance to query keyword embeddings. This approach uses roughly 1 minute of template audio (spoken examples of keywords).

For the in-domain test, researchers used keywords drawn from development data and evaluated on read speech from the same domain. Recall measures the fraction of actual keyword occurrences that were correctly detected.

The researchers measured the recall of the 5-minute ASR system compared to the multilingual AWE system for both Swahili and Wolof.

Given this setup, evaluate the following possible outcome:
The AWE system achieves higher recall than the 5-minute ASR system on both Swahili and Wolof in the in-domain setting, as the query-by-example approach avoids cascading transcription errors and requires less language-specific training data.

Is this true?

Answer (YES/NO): YES